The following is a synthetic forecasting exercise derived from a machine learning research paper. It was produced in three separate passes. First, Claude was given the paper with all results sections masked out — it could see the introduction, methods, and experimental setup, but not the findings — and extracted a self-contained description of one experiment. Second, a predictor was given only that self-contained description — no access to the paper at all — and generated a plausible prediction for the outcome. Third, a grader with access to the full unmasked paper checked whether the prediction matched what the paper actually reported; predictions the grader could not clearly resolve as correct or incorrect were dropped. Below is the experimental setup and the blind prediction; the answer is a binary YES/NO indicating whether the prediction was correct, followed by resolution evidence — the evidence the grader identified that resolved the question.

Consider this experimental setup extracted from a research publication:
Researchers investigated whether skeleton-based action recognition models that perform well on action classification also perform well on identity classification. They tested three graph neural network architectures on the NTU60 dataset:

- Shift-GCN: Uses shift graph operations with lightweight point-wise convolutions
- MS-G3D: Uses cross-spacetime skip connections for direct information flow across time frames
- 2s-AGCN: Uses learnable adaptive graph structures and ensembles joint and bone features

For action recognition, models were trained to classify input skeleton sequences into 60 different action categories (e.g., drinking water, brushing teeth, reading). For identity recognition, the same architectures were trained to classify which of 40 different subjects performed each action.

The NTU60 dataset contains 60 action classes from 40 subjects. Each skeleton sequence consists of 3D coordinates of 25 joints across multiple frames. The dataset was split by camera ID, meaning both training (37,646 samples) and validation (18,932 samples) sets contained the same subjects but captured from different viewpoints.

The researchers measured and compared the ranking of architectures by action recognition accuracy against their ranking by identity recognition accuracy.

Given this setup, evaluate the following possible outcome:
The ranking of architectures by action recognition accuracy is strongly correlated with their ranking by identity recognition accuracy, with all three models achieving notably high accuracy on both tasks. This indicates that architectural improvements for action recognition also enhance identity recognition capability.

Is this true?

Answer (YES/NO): YES